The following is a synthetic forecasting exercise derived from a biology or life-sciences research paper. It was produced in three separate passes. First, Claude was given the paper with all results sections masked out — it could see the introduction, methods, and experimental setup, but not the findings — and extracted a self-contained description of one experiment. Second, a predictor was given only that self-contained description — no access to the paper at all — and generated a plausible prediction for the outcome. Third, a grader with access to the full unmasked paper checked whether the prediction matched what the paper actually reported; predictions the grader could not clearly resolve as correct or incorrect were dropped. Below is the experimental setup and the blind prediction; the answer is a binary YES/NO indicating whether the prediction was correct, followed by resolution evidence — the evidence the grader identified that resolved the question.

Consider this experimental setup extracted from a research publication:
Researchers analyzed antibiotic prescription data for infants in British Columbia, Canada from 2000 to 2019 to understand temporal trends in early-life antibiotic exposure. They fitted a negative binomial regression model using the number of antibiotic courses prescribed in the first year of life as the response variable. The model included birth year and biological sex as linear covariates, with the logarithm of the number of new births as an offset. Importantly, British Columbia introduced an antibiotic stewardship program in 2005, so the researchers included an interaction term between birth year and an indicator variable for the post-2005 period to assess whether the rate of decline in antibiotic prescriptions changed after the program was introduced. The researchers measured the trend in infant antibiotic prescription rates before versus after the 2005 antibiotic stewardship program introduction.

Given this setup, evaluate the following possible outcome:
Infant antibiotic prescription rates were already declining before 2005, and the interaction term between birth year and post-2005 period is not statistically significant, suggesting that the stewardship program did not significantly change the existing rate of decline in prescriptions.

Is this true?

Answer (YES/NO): NO